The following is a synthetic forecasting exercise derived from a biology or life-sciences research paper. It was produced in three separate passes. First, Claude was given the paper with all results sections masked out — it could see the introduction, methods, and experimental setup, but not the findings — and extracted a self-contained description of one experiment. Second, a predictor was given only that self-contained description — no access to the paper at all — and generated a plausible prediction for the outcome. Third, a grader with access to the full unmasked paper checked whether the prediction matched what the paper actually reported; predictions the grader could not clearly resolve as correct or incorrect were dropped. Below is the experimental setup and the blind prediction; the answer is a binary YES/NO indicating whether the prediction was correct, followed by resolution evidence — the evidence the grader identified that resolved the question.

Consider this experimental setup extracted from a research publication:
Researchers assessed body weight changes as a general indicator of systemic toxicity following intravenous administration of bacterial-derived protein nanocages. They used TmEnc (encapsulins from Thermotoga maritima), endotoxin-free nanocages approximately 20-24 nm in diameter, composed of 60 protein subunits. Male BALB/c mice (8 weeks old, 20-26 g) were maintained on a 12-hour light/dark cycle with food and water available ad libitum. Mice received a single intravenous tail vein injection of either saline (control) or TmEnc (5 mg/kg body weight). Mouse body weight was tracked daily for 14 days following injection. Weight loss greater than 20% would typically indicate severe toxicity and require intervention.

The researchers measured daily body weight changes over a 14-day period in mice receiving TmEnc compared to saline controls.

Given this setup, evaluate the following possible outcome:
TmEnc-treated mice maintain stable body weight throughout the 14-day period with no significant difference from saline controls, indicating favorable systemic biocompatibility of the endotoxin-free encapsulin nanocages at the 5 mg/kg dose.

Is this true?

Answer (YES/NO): YES